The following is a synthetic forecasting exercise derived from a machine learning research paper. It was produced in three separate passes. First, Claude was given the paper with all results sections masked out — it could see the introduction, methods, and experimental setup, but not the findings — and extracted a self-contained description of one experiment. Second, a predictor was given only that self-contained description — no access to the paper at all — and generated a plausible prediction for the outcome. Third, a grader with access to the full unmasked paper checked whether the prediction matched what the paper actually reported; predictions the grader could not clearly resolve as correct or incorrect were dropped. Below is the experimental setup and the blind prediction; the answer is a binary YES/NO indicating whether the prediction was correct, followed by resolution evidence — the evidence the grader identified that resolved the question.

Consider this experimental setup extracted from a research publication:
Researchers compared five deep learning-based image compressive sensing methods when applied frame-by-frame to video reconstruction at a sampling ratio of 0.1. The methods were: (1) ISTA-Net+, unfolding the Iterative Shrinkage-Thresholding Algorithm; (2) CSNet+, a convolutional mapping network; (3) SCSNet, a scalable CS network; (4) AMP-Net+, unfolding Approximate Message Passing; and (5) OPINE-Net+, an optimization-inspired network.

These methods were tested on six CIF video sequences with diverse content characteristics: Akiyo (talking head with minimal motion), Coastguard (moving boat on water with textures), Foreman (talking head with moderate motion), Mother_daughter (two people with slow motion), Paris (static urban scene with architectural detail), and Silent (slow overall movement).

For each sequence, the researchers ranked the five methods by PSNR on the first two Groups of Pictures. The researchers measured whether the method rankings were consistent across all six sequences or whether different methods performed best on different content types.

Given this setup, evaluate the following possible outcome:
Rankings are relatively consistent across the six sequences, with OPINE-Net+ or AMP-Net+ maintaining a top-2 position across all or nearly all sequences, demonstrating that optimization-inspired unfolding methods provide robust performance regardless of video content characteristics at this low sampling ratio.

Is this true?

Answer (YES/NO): YES